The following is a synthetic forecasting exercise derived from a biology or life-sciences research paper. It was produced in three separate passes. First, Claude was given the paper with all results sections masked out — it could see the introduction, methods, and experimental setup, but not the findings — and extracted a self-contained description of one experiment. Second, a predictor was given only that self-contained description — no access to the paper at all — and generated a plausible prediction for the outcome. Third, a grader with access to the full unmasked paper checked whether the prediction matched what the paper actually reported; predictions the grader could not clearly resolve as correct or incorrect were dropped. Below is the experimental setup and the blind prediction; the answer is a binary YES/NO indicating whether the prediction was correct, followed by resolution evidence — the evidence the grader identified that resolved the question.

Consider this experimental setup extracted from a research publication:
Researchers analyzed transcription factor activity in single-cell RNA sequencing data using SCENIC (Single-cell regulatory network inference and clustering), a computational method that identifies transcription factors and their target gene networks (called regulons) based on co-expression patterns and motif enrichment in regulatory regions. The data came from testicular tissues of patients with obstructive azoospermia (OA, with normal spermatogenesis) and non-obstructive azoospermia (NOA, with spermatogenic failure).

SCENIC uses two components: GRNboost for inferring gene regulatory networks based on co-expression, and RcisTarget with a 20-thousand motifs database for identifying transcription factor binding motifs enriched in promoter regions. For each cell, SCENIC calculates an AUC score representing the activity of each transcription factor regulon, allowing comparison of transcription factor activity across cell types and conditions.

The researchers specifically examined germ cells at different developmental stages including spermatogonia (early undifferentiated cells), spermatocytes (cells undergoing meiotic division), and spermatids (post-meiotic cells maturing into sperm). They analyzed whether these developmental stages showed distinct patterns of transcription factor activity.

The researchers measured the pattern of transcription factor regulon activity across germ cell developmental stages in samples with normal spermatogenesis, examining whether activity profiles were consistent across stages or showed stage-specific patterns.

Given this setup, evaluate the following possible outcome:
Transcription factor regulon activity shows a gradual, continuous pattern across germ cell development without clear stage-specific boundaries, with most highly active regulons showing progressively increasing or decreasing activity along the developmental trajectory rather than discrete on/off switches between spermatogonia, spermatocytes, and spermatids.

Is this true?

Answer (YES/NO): NO